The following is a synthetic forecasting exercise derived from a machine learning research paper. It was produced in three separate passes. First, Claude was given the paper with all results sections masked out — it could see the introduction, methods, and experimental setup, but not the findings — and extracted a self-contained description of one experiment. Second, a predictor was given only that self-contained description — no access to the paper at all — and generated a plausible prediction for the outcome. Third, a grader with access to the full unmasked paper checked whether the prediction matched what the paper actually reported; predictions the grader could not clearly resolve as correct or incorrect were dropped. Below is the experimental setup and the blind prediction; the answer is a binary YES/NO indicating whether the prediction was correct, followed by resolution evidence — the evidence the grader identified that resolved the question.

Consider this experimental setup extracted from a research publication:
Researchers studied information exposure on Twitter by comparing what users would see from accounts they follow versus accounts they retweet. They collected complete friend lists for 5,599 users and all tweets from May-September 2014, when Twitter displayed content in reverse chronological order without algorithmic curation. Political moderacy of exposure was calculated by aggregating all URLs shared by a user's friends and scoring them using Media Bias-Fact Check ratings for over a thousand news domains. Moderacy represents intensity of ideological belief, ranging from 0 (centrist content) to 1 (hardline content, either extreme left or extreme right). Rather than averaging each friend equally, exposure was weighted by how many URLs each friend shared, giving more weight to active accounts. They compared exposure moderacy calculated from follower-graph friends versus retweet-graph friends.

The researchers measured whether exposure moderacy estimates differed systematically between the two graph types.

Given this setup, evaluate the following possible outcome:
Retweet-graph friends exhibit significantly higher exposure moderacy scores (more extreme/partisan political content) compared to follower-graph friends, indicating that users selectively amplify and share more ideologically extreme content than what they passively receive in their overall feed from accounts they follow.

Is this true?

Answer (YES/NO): YES